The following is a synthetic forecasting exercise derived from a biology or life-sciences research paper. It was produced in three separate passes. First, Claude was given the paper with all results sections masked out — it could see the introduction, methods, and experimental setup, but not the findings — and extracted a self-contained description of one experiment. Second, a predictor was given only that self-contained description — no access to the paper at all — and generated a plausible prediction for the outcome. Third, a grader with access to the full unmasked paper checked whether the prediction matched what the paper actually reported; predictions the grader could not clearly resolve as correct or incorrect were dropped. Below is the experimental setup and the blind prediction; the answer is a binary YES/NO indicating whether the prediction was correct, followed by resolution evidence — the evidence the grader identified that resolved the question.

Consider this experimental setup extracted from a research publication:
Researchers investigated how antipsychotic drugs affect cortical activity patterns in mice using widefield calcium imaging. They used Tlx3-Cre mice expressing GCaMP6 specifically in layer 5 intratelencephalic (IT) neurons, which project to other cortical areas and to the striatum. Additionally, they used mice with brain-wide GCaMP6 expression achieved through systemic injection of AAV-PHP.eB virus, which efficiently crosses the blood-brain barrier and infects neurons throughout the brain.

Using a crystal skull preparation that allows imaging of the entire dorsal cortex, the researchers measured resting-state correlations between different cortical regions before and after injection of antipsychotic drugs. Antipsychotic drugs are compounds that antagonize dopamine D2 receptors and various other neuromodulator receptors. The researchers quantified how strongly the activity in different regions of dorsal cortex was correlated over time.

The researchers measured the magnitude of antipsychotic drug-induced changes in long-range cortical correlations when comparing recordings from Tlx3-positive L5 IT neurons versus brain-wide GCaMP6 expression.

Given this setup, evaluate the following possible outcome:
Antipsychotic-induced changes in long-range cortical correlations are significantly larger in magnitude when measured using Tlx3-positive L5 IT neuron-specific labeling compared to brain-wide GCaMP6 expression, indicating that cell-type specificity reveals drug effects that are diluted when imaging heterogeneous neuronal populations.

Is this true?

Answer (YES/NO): YES